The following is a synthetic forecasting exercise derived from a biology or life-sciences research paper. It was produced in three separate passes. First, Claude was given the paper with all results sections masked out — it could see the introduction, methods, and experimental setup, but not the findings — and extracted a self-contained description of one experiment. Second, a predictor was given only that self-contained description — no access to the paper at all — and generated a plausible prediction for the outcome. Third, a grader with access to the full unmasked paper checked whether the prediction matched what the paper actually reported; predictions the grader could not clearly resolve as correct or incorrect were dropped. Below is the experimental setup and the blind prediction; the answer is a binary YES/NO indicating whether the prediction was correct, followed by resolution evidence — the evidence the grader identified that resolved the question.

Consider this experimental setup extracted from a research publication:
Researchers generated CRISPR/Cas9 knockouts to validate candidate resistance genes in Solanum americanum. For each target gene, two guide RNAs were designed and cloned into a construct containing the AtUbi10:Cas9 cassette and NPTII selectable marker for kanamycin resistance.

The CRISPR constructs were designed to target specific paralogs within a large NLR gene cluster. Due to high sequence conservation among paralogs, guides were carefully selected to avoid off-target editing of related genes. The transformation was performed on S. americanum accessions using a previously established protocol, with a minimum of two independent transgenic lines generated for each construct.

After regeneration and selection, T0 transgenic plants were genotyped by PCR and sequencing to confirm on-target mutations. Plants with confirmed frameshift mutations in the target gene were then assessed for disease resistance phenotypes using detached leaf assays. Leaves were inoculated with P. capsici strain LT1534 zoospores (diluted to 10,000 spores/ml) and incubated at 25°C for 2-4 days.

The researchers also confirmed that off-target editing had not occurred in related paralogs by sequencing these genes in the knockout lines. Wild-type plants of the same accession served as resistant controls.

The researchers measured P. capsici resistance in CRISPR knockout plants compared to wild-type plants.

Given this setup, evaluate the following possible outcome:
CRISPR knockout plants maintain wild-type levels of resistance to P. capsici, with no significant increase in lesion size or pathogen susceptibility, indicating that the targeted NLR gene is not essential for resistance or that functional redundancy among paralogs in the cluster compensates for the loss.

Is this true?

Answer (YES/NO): NO